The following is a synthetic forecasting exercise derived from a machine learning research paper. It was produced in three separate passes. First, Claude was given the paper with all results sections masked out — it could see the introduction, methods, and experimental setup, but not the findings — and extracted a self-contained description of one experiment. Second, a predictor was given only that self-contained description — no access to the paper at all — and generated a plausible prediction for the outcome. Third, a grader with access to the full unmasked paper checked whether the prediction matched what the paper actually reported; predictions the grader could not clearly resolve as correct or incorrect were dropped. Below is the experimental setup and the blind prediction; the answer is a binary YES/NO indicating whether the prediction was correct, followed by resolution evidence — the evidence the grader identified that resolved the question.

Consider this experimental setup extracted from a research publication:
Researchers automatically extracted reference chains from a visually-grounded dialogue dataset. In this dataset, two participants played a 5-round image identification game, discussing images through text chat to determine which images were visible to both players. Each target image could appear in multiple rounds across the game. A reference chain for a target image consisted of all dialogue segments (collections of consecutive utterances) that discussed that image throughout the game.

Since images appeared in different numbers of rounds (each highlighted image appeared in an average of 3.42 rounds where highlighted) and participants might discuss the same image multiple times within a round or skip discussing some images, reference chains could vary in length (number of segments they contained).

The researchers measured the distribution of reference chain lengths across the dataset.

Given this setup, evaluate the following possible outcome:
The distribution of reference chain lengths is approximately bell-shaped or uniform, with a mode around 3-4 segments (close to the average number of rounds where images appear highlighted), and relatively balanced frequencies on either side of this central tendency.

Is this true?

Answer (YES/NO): NO